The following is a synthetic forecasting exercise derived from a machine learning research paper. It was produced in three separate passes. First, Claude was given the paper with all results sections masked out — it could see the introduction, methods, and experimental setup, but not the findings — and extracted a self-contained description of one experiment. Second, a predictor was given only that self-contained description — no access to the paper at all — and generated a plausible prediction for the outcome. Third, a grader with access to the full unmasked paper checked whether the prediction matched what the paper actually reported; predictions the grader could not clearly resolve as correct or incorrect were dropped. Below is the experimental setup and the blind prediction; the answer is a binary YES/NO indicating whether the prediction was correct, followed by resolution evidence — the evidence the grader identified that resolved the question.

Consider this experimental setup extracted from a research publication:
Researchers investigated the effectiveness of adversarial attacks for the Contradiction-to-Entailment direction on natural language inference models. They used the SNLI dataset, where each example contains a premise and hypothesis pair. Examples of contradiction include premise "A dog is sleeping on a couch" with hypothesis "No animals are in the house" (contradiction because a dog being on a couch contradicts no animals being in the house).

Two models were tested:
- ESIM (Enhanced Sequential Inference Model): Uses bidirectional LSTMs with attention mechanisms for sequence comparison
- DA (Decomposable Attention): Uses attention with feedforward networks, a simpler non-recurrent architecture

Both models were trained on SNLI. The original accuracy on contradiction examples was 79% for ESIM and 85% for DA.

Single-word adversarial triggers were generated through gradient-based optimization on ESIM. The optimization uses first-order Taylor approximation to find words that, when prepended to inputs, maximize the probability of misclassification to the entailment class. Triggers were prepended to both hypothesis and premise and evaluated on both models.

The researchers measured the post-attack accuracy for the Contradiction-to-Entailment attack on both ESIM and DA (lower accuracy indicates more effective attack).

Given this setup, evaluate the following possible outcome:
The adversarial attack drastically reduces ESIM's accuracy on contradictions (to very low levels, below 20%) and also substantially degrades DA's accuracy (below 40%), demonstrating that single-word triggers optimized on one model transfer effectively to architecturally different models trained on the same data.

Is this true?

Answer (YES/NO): NO